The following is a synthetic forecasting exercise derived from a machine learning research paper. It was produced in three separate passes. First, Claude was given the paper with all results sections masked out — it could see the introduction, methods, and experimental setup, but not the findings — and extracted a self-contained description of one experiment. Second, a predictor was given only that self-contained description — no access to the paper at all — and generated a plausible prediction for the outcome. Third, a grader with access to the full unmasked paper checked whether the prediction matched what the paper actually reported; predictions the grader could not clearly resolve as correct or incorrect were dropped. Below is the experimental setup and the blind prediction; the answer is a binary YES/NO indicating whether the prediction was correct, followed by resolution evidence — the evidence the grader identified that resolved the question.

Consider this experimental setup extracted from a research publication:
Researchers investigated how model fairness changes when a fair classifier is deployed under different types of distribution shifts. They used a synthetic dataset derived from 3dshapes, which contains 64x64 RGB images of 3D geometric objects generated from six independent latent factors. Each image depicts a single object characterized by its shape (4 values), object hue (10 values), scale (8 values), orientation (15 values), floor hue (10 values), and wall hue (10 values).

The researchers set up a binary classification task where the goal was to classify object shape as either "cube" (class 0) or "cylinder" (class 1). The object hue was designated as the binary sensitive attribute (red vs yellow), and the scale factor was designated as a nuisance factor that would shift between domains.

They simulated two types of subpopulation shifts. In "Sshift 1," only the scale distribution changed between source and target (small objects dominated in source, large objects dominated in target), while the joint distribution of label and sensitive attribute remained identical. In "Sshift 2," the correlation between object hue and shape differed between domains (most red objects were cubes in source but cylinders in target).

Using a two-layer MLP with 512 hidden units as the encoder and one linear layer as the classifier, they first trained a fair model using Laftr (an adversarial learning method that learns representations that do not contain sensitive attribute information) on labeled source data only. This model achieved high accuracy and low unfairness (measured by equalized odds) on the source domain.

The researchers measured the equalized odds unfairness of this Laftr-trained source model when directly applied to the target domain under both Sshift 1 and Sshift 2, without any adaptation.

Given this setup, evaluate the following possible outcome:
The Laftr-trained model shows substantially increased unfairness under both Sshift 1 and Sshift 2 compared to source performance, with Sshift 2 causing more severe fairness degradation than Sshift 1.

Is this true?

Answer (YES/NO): NO